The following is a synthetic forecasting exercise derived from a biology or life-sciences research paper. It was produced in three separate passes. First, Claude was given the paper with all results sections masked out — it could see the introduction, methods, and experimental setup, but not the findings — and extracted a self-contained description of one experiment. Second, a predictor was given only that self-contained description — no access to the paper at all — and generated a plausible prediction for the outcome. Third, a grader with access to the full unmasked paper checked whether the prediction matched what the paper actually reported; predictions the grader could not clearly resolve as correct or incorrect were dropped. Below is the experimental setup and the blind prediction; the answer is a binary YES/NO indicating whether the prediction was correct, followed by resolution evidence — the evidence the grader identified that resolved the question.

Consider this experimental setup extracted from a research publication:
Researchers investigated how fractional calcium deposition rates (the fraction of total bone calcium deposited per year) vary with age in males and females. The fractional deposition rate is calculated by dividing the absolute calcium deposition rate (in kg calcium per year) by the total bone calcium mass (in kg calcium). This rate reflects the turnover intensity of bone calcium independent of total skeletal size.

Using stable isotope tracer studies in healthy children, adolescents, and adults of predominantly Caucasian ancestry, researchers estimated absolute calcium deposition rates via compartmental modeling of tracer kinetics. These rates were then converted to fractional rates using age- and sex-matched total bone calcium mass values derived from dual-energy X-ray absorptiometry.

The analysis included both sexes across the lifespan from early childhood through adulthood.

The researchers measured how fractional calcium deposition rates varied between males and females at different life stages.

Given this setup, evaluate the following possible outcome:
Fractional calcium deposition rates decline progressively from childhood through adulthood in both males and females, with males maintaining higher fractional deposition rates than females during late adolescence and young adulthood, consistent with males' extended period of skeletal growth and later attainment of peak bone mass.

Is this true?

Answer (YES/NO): NO